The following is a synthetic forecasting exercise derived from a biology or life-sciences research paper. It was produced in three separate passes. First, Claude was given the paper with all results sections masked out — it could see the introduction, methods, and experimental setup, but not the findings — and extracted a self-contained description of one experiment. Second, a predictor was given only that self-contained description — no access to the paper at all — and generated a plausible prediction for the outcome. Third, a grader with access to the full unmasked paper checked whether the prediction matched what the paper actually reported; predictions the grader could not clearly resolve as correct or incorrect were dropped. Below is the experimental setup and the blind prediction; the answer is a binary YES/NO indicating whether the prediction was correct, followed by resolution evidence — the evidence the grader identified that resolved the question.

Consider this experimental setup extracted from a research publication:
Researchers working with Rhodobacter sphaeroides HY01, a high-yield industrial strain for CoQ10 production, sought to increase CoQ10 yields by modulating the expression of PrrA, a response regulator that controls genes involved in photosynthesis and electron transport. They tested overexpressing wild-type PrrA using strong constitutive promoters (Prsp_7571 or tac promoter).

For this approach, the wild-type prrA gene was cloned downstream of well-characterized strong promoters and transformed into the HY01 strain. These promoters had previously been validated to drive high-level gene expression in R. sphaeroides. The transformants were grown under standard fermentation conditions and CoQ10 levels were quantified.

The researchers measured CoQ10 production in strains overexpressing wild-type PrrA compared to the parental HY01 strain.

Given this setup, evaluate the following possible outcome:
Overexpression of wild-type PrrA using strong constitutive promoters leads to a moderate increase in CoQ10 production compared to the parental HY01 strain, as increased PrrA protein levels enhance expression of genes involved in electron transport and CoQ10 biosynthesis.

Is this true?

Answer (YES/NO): NO